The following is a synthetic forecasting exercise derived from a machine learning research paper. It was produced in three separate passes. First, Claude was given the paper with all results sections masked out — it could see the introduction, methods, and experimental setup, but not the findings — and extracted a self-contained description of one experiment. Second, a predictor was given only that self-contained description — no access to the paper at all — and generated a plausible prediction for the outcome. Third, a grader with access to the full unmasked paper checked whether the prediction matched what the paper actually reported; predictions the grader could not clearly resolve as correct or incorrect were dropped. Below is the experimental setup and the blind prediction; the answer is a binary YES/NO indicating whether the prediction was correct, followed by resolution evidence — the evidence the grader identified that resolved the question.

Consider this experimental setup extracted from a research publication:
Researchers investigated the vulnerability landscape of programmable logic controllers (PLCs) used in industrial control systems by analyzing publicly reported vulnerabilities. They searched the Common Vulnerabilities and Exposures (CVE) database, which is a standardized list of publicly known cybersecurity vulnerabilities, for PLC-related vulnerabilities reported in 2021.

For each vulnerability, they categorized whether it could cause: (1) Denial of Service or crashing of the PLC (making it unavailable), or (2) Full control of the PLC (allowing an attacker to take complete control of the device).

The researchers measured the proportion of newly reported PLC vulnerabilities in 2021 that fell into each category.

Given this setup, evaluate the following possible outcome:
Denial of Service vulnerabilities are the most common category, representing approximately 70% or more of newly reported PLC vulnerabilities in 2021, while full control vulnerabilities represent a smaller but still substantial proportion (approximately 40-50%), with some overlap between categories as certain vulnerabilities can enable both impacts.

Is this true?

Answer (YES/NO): NO